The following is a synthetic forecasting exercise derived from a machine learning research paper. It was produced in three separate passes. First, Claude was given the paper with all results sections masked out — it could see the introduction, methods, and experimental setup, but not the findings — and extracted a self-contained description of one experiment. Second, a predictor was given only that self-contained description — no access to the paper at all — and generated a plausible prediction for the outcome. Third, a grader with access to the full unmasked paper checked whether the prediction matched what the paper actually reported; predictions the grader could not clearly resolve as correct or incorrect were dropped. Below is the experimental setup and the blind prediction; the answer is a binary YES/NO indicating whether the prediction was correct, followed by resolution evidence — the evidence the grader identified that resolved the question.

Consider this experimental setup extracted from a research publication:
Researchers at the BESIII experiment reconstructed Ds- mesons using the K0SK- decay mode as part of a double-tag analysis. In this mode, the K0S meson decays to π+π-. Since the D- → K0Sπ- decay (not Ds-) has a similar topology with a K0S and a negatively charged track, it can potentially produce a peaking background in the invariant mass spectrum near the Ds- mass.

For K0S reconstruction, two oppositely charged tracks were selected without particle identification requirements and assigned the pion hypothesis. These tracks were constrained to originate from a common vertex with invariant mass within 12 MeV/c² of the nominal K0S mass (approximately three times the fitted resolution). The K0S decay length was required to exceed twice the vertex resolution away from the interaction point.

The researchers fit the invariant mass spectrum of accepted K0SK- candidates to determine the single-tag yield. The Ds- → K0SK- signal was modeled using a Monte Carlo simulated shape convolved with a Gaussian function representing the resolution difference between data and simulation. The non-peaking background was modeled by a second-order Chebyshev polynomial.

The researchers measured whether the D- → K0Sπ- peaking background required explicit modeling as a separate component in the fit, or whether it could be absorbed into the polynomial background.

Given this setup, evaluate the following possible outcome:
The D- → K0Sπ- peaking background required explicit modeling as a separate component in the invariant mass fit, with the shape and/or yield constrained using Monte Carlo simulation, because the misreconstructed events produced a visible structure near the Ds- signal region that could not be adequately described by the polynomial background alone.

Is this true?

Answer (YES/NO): YES